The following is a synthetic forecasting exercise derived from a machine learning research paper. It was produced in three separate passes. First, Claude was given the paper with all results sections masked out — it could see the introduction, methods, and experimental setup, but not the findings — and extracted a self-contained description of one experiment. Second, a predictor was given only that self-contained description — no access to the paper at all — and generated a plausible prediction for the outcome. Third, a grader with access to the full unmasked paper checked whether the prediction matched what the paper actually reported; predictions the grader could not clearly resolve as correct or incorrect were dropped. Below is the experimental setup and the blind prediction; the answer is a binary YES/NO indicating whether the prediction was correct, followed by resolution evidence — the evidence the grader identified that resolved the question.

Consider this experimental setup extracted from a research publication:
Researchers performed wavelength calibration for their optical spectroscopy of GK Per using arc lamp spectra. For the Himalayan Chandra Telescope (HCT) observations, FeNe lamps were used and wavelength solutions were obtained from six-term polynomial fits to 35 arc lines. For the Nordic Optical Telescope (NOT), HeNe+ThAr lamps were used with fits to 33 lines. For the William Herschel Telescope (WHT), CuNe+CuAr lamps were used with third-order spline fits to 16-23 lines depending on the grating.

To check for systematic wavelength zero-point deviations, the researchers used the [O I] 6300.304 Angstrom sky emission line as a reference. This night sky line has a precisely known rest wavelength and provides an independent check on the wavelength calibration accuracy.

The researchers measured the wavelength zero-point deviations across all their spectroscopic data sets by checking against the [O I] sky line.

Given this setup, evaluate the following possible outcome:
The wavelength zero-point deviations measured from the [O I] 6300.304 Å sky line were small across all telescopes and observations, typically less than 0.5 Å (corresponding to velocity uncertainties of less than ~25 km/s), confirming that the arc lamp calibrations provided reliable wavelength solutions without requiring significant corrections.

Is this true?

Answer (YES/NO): NO